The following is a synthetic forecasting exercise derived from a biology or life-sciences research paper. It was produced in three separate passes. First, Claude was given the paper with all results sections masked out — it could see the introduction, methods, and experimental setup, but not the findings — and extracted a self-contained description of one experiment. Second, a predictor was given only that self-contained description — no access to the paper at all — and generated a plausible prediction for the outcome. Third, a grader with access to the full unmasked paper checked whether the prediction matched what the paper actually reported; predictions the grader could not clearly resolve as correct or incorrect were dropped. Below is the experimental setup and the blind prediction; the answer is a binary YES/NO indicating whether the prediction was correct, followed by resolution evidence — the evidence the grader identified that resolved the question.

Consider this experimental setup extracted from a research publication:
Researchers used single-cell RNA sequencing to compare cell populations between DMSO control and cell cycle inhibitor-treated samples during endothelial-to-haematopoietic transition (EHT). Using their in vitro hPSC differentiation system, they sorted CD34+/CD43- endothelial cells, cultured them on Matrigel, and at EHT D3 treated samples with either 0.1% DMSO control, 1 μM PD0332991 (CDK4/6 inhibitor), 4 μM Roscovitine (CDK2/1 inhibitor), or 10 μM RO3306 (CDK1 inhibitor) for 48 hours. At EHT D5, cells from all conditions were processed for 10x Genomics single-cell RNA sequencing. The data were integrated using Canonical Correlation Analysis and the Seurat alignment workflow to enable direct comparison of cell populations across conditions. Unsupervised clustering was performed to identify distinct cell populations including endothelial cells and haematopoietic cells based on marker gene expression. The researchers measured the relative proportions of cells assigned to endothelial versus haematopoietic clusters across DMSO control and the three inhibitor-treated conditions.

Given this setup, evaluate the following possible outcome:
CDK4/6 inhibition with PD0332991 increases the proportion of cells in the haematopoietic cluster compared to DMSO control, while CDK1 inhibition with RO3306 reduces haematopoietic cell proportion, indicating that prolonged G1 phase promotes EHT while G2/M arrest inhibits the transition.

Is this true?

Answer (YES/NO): NO